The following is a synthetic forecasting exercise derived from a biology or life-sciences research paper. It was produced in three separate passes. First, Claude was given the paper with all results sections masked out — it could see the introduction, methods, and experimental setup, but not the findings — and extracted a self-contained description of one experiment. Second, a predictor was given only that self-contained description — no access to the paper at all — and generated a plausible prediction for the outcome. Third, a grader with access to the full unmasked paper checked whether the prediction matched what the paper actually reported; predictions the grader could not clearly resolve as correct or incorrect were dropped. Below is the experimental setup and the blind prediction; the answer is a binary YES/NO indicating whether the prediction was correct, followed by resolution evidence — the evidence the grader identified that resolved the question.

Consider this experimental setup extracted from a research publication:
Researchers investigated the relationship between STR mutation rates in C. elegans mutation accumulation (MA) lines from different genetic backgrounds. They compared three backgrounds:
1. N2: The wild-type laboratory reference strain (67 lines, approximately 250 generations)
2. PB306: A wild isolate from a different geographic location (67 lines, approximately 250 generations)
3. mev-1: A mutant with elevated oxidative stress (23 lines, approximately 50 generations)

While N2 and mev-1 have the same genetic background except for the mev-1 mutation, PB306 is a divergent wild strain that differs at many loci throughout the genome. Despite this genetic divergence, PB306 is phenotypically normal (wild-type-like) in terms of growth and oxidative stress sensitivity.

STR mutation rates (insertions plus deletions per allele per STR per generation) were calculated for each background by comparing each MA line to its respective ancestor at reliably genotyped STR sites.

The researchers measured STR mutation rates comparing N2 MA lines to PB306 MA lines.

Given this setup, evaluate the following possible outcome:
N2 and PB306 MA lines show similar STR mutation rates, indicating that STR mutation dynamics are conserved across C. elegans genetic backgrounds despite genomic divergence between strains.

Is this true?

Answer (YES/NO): YES